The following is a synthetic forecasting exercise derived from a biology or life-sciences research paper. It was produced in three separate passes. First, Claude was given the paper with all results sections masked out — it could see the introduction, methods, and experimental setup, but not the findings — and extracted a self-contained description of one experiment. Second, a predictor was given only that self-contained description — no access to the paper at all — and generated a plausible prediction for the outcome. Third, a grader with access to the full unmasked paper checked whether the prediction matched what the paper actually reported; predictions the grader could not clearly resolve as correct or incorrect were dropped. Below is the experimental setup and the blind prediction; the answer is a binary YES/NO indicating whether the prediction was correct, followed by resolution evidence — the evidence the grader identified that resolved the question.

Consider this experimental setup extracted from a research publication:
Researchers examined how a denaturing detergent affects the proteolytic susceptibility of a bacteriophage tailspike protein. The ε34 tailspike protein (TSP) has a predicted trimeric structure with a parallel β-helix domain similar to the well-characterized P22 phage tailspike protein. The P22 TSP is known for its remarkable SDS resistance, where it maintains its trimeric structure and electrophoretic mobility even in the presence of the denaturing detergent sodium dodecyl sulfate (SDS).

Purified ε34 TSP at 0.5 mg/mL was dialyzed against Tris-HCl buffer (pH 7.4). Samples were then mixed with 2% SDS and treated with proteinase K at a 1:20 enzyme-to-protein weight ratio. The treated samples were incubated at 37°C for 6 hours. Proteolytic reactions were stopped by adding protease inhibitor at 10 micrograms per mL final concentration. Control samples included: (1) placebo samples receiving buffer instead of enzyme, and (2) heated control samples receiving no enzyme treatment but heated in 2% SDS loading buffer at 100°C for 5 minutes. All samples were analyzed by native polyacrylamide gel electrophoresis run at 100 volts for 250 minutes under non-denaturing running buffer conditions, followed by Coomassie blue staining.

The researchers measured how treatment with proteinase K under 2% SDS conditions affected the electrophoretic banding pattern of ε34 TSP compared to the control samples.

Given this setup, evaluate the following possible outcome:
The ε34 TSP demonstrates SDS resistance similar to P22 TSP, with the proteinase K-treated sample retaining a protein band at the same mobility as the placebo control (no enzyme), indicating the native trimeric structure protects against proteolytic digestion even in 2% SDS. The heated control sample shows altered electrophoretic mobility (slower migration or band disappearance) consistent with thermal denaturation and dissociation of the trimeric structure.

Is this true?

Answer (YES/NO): NO